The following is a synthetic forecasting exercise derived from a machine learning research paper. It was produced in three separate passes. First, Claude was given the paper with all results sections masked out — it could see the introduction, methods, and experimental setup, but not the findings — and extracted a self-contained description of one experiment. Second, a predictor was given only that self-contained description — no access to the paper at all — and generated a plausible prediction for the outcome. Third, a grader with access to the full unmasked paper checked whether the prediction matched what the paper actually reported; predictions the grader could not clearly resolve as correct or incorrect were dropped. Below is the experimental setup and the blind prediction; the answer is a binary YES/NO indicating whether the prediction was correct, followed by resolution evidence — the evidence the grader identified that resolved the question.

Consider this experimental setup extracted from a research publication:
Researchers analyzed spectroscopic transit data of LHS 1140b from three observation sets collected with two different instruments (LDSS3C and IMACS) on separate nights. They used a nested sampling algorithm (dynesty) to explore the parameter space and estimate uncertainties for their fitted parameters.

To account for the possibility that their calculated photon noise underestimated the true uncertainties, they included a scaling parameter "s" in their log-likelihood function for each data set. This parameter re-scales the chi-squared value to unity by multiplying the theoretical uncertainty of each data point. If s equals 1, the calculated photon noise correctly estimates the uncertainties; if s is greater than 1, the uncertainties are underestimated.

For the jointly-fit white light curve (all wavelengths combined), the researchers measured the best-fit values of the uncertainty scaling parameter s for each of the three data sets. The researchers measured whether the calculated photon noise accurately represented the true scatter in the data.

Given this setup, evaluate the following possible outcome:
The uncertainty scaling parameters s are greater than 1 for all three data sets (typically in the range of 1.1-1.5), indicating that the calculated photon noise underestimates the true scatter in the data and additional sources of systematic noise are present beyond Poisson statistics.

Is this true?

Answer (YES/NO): NO